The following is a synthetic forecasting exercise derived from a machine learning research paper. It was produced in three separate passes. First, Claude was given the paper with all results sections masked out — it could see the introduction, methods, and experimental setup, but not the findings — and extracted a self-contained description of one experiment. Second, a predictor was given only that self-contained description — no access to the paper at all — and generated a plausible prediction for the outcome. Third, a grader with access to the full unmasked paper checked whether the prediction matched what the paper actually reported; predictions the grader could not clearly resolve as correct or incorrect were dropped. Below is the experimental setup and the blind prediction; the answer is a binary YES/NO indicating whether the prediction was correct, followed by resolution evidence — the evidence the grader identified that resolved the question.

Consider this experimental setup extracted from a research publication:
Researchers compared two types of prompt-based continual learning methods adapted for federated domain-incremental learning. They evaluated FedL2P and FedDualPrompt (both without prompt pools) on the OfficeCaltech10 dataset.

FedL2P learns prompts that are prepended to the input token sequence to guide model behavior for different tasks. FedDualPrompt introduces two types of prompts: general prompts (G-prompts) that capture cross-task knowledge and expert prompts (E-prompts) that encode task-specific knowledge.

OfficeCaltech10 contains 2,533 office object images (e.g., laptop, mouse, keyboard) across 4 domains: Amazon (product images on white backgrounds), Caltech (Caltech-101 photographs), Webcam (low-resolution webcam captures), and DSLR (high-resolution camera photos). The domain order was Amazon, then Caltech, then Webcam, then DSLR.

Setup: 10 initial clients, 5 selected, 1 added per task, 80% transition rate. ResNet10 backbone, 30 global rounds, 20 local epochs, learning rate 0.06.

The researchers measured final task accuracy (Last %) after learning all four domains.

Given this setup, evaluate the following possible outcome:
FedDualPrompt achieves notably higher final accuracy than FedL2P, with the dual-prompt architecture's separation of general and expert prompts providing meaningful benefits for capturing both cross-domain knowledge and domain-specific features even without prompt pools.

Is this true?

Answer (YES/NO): NO